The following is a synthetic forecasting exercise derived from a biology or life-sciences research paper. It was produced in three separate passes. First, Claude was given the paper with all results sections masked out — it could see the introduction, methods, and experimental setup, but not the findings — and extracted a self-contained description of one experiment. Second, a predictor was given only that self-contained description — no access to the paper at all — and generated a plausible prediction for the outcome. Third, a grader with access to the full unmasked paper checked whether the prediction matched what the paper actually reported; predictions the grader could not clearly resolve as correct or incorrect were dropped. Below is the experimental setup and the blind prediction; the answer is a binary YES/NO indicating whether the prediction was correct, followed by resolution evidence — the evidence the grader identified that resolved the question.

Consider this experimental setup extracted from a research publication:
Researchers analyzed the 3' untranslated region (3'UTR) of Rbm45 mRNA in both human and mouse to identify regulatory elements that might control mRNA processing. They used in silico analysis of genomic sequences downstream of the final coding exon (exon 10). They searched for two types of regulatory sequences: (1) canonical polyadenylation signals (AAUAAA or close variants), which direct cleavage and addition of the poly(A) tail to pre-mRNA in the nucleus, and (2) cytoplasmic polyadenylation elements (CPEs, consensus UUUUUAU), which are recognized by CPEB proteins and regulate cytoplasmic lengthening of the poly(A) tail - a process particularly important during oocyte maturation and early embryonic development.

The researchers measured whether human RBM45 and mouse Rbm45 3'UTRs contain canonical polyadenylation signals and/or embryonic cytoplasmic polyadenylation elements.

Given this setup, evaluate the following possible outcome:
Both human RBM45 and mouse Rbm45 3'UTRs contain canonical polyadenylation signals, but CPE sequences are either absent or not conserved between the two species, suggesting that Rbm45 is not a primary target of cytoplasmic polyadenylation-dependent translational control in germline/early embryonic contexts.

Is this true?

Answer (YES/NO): NO